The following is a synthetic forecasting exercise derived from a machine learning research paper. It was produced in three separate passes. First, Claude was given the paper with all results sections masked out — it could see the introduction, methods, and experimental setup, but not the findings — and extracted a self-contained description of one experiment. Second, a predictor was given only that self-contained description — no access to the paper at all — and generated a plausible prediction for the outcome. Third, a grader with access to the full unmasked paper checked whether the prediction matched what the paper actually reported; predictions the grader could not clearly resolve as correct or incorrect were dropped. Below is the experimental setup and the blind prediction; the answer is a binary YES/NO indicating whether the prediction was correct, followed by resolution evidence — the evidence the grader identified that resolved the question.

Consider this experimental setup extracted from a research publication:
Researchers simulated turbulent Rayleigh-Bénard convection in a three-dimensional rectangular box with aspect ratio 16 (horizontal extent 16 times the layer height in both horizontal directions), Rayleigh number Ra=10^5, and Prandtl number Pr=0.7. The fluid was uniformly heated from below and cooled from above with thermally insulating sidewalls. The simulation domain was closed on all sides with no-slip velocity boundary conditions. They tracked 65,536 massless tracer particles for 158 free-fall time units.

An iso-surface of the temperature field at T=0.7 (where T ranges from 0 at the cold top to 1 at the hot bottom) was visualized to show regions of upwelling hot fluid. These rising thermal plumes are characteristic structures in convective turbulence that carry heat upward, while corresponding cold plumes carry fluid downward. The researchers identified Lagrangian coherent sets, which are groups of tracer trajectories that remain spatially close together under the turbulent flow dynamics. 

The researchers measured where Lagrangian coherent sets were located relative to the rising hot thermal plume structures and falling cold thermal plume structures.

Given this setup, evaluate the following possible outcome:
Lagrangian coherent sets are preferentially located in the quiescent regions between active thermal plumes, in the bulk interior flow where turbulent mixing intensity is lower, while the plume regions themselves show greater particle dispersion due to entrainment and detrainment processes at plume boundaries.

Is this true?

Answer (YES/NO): YES